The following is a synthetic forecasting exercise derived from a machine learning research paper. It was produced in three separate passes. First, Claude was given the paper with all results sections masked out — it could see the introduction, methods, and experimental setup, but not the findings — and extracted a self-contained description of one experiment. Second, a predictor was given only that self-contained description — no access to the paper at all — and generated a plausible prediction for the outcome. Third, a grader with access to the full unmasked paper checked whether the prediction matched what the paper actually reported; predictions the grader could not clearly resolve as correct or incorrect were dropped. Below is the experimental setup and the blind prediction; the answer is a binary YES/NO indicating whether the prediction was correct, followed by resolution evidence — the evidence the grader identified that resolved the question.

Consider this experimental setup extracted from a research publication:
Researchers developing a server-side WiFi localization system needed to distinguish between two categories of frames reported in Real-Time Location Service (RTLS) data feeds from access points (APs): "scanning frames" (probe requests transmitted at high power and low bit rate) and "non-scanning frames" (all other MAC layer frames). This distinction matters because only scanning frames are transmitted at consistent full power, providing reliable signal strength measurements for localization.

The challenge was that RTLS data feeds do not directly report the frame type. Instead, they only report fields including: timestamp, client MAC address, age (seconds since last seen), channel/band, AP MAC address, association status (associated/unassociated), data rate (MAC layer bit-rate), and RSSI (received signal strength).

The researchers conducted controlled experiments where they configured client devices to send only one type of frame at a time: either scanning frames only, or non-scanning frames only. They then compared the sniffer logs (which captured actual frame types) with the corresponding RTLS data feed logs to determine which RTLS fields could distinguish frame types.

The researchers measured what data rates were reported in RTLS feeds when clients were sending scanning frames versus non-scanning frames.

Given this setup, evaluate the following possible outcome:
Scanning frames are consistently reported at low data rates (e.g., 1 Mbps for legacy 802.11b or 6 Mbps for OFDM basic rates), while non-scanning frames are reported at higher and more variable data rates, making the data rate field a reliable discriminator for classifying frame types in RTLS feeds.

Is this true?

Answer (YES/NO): NO